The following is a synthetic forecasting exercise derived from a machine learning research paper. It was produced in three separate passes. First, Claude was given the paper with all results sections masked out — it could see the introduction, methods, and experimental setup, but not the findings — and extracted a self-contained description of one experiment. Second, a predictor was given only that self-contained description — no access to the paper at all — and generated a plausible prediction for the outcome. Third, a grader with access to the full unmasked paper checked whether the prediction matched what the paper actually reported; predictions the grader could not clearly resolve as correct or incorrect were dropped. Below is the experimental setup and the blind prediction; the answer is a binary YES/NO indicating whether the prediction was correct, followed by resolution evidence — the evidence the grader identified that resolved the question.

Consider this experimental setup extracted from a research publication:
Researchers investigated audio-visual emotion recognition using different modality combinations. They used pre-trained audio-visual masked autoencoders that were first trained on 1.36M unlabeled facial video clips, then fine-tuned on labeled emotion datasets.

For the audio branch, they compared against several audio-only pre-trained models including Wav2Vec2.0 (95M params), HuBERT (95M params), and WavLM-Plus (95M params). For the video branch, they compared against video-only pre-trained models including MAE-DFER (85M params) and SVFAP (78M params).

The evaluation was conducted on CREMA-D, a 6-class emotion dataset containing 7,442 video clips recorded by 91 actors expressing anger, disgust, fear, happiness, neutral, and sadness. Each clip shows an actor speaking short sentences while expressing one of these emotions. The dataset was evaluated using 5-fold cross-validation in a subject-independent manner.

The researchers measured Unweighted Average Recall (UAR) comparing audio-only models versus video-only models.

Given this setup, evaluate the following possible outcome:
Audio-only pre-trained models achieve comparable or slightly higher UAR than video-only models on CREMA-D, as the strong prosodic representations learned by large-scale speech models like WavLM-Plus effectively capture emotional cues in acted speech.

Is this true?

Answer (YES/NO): NO